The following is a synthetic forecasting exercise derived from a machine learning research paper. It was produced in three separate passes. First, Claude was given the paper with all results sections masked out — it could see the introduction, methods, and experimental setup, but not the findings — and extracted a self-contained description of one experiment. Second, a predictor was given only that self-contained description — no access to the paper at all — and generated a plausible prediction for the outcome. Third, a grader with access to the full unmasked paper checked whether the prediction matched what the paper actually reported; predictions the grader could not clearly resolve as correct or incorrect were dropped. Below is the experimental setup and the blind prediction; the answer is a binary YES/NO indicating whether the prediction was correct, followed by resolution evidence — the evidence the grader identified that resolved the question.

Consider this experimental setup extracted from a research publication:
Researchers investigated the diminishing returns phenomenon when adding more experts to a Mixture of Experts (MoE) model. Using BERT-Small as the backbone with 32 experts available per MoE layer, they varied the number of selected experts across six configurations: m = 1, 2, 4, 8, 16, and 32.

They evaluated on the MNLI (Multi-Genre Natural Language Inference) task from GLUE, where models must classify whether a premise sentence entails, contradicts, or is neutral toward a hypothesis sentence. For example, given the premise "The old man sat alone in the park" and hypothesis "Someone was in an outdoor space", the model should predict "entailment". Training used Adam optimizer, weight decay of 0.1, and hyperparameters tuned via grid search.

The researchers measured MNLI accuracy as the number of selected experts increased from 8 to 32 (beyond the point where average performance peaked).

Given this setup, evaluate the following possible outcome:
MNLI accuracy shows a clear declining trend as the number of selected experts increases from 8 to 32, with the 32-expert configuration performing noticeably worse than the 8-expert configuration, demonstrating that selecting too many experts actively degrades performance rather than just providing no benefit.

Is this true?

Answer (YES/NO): YES